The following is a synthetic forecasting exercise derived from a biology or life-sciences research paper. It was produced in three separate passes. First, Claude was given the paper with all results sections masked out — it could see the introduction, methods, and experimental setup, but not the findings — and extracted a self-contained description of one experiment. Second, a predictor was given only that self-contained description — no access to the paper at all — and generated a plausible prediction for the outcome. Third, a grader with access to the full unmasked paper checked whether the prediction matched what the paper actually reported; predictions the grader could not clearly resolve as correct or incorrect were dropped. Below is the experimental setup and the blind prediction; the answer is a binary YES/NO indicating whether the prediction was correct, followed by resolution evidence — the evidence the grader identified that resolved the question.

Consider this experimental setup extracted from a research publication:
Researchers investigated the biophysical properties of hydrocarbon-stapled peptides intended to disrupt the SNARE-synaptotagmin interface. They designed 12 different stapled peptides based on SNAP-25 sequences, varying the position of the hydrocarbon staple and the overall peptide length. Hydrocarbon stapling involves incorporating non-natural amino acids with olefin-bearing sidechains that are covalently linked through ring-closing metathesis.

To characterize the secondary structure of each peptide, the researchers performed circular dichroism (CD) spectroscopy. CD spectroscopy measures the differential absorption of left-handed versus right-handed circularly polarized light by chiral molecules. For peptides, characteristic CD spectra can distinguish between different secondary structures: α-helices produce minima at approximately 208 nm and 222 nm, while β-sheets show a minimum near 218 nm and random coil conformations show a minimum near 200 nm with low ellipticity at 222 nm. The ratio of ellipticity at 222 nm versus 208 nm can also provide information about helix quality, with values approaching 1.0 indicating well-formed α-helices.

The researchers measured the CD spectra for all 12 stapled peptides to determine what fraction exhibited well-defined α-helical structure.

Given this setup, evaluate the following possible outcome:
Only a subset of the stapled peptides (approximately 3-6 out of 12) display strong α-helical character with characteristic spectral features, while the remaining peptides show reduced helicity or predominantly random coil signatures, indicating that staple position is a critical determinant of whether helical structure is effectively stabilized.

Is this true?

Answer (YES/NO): NO